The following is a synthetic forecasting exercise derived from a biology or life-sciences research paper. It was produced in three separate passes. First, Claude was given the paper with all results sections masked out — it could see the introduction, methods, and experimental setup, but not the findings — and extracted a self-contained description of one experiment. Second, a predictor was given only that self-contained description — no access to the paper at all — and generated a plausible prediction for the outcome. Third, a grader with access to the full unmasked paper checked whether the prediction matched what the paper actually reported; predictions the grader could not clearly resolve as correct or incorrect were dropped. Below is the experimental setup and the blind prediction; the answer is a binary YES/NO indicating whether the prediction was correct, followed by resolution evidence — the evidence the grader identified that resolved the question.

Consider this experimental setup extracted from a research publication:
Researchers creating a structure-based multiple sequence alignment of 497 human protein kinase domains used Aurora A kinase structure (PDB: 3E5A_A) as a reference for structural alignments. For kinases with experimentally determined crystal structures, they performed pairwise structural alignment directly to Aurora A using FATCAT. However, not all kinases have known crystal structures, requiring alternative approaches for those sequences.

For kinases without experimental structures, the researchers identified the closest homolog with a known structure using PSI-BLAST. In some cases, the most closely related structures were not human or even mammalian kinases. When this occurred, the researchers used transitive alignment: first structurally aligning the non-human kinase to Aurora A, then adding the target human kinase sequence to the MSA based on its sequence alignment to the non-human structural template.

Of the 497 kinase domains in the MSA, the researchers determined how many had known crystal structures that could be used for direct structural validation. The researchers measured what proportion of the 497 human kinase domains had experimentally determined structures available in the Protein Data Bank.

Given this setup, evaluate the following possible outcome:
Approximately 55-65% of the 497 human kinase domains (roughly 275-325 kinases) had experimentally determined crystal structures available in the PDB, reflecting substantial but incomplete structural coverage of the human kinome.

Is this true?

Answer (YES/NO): NO